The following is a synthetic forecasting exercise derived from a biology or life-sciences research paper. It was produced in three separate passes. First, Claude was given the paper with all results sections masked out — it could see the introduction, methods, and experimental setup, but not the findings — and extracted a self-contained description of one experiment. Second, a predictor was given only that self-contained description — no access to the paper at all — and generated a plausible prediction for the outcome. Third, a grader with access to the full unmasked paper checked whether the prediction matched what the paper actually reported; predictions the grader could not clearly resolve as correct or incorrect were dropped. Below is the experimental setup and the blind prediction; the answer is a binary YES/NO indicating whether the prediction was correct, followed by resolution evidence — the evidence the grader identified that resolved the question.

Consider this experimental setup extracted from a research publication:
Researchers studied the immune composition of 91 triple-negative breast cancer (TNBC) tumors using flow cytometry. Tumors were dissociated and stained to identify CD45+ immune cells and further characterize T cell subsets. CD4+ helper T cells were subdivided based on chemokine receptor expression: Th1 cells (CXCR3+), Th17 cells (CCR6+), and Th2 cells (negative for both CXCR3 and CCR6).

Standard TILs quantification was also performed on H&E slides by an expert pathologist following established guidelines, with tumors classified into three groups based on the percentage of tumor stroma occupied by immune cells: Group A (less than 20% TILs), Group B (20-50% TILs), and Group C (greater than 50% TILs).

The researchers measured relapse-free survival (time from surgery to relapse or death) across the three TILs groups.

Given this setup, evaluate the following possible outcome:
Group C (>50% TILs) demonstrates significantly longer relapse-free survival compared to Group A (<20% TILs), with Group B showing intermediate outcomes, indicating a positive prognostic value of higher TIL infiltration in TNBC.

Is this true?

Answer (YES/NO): NO